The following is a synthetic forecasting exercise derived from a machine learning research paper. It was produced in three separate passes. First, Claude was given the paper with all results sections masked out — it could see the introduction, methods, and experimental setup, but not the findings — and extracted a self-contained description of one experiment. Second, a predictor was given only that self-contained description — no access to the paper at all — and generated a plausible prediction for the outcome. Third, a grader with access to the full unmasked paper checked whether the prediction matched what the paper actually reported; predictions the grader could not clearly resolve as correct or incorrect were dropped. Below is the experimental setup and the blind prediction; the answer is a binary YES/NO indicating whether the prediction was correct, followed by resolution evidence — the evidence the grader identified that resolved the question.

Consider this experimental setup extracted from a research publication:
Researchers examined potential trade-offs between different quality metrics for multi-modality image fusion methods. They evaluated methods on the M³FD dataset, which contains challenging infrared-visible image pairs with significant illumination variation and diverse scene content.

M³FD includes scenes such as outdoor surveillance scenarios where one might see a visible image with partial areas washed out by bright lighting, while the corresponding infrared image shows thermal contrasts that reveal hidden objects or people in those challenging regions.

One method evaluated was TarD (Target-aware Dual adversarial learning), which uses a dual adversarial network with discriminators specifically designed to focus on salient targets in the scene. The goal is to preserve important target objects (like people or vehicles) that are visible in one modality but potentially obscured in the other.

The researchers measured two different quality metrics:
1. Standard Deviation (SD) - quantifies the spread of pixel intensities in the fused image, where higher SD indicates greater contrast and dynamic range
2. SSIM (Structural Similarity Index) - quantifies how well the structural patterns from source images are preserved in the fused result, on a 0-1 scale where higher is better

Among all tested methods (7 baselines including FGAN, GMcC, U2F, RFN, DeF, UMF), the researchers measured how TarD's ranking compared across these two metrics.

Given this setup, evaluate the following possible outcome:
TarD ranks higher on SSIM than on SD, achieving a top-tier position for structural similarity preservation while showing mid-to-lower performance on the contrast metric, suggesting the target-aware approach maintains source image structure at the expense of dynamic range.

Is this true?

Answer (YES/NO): NO